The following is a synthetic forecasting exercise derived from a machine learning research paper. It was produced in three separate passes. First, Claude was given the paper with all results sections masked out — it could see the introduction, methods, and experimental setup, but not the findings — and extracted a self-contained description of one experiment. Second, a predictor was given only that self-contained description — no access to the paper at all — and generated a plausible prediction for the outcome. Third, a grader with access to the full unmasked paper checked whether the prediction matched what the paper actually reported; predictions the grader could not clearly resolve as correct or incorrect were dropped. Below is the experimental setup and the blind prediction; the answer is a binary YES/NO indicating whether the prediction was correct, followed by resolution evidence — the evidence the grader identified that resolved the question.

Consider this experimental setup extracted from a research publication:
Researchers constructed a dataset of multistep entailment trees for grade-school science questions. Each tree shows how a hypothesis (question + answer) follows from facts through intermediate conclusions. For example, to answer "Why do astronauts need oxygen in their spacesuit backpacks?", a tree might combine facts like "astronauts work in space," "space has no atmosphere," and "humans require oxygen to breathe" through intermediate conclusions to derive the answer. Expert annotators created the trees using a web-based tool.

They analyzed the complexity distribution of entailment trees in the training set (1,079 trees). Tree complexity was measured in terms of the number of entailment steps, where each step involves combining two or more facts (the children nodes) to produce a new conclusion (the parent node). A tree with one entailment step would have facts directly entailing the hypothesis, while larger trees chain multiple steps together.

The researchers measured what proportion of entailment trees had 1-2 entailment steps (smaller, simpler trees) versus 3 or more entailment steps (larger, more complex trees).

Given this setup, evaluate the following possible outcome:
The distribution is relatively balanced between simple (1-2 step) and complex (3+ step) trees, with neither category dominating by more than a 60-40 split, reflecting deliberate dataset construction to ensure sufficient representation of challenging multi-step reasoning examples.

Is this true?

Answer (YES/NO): YES